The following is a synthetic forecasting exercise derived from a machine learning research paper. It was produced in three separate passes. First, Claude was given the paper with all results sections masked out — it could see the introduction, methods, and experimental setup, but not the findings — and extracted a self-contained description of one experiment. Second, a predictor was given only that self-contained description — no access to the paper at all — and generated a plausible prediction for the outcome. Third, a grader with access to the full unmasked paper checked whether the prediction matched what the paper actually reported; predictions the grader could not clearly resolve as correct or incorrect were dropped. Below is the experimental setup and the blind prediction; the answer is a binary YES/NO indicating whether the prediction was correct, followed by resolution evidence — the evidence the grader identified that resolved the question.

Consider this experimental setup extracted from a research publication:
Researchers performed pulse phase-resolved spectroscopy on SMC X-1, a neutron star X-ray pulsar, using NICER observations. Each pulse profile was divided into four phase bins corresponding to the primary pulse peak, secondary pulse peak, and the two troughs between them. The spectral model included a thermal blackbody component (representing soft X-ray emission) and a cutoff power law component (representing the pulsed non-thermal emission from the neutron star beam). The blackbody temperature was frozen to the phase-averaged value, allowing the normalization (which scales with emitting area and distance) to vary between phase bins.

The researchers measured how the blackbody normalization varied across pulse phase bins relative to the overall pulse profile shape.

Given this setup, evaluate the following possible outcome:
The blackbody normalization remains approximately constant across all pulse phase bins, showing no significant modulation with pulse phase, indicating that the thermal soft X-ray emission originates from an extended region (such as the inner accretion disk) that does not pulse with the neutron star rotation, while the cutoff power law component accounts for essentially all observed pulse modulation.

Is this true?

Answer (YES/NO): NO